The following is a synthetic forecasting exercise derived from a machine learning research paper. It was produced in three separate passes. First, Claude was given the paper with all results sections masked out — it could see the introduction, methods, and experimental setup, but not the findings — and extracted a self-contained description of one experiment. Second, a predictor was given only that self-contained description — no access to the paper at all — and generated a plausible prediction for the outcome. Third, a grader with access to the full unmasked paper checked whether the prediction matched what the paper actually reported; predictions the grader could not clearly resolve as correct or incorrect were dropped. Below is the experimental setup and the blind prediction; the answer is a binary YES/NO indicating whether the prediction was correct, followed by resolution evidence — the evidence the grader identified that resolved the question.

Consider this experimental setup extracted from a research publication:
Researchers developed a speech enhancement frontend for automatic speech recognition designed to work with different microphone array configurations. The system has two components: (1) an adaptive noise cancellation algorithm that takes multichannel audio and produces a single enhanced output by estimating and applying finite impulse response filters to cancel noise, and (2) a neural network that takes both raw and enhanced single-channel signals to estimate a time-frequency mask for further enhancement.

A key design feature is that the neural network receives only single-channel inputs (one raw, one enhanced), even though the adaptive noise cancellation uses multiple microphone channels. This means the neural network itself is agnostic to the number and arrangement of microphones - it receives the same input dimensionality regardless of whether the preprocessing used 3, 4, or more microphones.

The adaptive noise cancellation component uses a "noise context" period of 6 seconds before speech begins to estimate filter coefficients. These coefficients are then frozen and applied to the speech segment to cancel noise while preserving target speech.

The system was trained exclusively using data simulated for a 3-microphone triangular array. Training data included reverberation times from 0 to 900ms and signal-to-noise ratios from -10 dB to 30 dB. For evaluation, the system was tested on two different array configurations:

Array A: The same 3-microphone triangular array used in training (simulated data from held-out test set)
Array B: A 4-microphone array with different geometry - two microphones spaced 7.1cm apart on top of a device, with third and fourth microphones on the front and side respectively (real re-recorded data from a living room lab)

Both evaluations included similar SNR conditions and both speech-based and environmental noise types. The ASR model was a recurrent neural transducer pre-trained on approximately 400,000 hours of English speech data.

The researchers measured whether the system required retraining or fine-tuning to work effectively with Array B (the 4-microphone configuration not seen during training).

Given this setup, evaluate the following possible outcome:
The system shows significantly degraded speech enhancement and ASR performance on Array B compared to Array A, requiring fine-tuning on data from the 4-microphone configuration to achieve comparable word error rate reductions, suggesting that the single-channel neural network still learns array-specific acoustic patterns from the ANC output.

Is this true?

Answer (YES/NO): NO